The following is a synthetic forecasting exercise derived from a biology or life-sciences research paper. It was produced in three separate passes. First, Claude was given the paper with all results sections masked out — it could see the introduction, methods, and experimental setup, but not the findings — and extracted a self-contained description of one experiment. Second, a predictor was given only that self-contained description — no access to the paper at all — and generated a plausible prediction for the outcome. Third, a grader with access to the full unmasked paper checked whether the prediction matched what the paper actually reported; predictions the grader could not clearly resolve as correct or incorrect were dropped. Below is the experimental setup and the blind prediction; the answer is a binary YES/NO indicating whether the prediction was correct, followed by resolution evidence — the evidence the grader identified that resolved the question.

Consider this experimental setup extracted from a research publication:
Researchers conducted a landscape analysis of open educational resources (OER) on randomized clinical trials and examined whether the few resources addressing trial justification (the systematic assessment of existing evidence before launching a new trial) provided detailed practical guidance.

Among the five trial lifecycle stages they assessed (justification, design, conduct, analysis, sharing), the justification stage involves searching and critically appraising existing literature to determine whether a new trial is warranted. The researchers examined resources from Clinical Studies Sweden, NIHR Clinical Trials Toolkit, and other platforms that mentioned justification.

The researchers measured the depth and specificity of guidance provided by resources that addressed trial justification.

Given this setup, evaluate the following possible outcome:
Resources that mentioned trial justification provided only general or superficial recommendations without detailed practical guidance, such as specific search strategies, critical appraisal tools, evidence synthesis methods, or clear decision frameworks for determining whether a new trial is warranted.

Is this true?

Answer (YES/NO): YES